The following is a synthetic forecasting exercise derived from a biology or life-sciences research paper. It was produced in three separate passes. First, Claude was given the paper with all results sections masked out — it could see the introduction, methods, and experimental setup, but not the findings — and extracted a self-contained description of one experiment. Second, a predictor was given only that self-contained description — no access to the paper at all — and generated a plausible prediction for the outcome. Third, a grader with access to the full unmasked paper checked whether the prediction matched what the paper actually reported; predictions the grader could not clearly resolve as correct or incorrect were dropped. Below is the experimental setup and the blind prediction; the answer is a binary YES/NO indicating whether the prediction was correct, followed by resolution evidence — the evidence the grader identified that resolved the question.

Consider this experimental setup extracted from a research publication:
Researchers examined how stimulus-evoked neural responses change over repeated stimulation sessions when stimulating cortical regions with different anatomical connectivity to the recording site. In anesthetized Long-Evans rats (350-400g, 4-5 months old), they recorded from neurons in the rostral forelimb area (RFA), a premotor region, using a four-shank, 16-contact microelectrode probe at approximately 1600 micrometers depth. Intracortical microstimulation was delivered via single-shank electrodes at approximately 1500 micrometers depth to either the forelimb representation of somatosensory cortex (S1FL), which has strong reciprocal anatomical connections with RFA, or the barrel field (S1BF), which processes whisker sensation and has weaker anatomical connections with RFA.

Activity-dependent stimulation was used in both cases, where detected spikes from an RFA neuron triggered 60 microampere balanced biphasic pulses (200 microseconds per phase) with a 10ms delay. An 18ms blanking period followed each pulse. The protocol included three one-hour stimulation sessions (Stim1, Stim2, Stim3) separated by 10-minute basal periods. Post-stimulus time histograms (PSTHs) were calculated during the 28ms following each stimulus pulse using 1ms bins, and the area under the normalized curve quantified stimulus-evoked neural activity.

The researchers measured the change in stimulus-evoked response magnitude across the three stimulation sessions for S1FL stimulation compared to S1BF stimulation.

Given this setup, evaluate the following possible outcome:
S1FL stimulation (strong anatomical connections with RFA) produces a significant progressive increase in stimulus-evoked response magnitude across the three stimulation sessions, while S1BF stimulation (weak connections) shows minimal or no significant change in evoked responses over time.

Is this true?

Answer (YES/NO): NO